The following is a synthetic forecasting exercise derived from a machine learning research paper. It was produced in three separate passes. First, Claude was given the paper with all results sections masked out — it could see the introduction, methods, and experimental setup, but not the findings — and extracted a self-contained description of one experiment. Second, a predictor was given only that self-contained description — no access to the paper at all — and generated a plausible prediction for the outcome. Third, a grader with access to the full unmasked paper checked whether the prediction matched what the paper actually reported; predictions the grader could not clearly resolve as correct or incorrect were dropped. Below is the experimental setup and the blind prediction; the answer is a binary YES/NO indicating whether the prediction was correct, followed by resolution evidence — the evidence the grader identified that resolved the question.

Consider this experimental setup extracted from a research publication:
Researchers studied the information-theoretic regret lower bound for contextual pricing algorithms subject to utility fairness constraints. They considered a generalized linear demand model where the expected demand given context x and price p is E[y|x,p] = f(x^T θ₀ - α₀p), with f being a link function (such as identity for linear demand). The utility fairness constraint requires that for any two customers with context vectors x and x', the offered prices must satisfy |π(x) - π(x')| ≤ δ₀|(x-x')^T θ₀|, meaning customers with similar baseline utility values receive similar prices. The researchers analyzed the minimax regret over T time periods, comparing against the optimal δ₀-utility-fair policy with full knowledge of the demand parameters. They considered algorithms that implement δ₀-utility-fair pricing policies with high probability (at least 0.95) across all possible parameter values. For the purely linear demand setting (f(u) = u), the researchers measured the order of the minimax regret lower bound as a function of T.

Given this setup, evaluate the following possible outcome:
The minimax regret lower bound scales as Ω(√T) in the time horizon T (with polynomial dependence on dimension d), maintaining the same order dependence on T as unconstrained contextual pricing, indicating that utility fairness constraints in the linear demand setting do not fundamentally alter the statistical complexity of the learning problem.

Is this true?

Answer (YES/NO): NO